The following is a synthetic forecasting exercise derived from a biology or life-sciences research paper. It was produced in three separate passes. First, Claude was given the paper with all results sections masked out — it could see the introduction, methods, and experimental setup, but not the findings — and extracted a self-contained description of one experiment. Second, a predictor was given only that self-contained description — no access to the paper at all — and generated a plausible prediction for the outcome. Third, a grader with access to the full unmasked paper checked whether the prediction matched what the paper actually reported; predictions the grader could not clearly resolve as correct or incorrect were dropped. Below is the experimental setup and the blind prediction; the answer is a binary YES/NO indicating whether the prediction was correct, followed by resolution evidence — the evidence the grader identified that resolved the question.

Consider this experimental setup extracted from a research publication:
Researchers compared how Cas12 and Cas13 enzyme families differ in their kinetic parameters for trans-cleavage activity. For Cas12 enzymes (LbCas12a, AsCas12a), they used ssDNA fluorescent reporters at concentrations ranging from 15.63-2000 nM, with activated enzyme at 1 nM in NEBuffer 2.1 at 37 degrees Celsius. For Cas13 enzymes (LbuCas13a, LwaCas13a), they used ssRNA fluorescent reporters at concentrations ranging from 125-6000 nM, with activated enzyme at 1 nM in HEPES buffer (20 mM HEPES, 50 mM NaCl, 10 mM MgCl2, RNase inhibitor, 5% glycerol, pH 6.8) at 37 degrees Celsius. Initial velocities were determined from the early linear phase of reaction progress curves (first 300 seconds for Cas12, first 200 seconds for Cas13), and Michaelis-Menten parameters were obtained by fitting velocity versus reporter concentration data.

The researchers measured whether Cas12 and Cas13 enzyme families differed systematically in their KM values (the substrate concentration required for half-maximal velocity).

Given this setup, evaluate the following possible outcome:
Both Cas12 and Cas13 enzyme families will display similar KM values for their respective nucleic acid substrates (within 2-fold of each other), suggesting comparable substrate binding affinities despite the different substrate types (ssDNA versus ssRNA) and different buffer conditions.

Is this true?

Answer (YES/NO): NO